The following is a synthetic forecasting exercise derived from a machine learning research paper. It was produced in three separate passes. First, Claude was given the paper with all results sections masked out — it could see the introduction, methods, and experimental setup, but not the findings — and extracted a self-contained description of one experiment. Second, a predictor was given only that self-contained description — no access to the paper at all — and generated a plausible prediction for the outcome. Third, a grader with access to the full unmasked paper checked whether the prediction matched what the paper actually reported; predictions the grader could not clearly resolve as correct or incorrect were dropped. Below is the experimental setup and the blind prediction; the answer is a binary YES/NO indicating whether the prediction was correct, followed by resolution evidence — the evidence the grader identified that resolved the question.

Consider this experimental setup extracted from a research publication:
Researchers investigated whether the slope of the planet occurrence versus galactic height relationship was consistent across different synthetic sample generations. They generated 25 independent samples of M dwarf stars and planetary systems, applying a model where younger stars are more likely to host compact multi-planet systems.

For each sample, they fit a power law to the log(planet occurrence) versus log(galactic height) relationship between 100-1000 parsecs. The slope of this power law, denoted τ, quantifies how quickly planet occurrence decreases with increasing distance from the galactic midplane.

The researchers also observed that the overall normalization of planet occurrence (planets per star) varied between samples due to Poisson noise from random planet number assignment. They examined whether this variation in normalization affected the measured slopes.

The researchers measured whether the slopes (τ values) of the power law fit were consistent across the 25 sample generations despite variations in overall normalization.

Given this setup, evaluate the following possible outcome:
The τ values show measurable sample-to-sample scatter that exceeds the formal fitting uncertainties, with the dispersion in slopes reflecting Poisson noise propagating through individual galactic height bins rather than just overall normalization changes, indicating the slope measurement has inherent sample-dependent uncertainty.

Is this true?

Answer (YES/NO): NO